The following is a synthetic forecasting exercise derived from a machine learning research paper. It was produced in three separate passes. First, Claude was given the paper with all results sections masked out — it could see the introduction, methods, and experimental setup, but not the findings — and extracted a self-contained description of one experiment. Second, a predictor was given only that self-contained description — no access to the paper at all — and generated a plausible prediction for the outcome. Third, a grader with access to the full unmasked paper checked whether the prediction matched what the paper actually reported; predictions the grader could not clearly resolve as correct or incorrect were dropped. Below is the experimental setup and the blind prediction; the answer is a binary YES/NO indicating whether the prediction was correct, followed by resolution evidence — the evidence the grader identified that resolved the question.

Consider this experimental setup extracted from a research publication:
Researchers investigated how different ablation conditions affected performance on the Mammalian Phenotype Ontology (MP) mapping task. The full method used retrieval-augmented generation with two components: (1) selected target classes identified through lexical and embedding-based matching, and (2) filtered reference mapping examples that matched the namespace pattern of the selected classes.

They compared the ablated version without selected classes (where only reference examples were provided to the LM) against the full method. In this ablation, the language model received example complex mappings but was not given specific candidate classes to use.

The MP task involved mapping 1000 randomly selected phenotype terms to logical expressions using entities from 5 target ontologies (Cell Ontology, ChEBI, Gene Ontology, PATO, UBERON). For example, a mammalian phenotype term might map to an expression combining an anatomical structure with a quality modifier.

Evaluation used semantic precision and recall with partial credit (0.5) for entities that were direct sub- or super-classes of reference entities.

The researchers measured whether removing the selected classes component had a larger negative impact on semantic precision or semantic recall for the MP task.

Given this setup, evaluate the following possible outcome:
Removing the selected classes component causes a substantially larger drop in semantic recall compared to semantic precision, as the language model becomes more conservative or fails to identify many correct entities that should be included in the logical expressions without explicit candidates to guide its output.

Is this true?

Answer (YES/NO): NO